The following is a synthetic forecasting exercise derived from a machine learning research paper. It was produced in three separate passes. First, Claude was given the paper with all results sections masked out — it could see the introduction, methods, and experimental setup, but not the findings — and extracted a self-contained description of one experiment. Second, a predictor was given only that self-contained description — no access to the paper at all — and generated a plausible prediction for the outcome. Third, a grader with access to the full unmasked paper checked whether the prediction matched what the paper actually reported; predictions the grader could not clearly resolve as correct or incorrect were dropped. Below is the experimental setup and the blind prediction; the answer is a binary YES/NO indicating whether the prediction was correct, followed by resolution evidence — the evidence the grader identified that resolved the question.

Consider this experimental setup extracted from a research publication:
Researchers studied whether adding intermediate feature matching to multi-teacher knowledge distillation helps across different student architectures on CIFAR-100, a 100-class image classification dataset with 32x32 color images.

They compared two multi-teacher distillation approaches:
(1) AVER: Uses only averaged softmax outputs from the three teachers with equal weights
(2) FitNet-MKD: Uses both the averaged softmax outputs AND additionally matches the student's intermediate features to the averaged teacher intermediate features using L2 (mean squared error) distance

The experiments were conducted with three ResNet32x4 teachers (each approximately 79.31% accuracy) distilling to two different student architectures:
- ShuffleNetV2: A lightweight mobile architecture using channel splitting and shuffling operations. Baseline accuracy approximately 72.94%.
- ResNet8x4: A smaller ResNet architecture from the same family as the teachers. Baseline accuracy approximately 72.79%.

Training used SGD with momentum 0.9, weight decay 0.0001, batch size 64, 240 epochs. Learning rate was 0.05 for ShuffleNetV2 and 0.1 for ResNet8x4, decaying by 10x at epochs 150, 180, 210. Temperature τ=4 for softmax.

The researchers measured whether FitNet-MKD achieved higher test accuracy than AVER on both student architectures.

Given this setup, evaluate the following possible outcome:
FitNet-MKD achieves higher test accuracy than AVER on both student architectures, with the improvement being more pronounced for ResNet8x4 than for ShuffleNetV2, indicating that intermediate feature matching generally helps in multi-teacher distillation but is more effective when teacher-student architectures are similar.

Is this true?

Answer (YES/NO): NO